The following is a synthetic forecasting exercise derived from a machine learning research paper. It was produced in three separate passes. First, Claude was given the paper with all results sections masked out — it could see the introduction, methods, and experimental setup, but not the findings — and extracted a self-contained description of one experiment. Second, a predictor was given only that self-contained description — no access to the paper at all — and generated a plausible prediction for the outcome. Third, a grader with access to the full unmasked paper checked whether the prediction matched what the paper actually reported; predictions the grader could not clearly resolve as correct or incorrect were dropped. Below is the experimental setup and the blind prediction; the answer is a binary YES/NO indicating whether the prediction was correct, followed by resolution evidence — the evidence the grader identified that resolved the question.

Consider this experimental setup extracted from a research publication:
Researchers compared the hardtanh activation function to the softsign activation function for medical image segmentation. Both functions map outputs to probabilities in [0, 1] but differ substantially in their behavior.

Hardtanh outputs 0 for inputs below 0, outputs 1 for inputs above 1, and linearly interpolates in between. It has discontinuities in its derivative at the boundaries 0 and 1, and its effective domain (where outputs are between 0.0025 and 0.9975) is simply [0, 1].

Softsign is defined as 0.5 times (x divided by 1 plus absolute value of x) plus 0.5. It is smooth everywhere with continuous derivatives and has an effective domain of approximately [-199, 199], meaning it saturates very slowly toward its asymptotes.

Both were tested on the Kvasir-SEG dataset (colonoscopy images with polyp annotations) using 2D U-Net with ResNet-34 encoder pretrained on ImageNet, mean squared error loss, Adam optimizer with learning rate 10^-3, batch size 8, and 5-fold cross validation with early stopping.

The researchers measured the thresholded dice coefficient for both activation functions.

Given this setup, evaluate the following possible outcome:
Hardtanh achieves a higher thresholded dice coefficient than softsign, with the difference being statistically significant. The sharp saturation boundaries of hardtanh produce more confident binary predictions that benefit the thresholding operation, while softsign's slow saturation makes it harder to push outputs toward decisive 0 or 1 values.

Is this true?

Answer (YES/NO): NO